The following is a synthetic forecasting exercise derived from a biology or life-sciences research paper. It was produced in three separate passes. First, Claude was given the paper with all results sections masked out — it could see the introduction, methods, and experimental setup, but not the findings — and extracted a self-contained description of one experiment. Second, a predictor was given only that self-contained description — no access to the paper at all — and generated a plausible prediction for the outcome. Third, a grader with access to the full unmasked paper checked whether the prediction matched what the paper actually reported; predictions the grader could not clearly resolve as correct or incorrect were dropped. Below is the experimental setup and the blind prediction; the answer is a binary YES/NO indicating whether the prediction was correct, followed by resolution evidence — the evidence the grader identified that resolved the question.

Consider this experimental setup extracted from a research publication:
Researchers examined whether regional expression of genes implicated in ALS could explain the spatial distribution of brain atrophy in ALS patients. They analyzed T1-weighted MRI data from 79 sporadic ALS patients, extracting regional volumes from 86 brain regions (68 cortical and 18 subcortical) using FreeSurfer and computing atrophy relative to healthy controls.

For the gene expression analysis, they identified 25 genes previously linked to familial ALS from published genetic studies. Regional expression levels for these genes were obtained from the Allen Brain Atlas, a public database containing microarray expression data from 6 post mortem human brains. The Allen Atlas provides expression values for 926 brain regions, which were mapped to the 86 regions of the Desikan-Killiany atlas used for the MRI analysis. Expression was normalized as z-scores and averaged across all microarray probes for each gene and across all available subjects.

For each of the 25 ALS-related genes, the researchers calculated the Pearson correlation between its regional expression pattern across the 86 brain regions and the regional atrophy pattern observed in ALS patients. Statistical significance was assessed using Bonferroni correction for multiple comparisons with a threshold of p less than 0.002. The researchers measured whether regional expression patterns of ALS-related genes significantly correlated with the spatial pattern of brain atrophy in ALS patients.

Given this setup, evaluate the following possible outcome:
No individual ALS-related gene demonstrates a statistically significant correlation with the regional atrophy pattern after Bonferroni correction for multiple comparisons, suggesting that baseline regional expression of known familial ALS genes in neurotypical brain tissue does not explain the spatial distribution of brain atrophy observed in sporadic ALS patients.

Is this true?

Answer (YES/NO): YES